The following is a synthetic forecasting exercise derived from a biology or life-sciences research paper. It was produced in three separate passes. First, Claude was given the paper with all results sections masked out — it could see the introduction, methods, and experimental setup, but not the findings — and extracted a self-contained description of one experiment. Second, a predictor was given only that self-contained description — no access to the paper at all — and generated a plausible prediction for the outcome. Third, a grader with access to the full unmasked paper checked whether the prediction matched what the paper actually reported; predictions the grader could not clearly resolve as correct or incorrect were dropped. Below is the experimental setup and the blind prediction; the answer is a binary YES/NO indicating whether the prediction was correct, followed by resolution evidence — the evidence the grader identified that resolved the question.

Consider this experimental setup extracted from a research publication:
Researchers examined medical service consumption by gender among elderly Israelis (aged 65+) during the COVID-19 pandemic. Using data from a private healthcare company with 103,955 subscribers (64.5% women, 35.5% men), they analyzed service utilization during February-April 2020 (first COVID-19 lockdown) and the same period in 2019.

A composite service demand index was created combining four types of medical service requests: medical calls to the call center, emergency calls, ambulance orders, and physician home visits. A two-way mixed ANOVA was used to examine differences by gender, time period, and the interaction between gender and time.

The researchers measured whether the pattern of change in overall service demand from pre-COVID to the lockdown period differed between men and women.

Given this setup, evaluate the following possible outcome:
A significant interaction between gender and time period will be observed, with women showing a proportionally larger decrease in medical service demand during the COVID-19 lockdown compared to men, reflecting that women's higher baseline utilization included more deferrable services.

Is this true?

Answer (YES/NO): NO